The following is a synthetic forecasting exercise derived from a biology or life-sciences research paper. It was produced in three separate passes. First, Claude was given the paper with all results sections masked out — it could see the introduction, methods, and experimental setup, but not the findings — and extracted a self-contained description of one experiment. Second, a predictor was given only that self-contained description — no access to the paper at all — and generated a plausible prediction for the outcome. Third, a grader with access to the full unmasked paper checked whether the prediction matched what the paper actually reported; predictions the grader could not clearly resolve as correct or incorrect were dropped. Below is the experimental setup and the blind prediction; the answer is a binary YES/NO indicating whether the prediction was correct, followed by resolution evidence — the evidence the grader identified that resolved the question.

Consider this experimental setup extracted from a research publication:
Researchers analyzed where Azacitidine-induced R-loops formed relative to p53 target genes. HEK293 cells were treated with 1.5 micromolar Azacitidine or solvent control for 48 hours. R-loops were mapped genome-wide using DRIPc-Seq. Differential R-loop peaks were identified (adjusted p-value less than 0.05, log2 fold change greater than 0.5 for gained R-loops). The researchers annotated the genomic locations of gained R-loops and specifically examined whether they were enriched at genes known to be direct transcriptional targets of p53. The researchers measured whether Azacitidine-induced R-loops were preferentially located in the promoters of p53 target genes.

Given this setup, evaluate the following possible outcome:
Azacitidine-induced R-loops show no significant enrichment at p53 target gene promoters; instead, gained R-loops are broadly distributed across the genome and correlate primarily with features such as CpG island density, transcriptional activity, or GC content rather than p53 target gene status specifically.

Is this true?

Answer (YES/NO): NO